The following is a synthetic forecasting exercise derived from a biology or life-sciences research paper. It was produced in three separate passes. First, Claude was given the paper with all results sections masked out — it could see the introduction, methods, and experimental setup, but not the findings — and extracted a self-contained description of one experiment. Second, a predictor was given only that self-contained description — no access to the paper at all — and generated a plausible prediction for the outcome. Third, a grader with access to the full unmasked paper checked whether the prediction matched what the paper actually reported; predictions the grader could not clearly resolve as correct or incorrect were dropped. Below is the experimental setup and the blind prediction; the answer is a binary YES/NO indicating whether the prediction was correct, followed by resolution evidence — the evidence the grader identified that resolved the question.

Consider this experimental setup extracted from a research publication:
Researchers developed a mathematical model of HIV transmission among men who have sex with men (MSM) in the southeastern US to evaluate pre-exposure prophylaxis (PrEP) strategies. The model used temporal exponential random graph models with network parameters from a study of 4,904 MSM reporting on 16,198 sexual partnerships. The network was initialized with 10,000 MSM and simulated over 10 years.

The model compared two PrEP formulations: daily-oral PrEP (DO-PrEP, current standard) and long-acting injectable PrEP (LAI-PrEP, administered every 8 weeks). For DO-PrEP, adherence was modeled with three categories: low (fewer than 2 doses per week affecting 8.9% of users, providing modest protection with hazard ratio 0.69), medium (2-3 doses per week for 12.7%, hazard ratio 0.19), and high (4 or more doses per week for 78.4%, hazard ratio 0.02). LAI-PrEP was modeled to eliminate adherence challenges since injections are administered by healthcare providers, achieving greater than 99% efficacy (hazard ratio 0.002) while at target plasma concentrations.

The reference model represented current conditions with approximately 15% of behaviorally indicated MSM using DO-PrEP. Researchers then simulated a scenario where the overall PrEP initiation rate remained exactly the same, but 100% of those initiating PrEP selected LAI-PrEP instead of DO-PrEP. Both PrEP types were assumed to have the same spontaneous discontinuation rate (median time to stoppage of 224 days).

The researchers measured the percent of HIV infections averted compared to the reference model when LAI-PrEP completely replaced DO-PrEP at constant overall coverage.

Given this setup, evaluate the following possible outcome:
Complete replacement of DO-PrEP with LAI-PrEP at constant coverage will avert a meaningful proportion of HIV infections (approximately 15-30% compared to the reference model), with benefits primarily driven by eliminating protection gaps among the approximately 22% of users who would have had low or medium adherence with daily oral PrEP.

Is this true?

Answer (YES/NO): NO